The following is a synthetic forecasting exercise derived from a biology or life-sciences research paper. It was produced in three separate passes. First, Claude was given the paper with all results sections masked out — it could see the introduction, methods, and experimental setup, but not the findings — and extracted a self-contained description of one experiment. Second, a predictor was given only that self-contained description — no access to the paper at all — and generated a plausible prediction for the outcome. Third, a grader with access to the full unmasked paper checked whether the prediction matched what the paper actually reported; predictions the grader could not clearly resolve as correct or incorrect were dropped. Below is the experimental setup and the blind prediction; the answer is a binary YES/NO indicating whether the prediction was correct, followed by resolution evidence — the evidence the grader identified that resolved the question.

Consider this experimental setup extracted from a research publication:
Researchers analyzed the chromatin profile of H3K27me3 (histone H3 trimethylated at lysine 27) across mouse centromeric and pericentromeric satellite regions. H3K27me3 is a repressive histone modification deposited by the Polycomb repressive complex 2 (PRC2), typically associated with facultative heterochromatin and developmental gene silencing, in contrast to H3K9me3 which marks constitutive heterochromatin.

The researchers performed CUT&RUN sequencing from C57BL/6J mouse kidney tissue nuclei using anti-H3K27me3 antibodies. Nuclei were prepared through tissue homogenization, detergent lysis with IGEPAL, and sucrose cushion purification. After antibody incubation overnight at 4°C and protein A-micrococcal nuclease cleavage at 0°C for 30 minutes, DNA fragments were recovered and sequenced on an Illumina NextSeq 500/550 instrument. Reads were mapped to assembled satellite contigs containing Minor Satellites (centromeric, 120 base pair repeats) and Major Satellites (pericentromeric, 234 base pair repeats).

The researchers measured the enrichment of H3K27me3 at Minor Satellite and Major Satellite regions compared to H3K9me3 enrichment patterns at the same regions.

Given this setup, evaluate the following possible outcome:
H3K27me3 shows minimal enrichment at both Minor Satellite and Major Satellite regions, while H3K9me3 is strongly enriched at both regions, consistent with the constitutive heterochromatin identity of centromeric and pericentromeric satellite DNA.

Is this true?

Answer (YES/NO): NO